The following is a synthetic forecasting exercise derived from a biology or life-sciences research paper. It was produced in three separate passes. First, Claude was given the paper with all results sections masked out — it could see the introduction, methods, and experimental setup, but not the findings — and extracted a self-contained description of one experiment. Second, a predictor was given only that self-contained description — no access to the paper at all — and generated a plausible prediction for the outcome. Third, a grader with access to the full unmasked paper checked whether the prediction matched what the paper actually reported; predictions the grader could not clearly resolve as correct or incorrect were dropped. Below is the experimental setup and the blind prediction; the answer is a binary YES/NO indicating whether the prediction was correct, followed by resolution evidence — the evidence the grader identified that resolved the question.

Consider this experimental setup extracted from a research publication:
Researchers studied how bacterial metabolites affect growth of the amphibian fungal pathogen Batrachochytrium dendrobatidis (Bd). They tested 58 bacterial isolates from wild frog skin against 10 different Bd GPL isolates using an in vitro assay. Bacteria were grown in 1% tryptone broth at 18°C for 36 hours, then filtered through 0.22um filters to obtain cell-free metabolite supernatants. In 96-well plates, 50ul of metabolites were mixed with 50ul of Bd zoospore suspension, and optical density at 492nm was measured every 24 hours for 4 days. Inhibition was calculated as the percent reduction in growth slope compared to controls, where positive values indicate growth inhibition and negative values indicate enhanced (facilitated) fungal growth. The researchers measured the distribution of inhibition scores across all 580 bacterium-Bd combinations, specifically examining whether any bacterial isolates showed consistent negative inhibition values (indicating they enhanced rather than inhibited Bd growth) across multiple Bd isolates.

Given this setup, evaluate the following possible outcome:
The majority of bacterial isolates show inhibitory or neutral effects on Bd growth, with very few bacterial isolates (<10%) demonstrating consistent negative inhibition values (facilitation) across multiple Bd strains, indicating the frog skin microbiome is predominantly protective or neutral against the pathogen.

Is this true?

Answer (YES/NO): NO